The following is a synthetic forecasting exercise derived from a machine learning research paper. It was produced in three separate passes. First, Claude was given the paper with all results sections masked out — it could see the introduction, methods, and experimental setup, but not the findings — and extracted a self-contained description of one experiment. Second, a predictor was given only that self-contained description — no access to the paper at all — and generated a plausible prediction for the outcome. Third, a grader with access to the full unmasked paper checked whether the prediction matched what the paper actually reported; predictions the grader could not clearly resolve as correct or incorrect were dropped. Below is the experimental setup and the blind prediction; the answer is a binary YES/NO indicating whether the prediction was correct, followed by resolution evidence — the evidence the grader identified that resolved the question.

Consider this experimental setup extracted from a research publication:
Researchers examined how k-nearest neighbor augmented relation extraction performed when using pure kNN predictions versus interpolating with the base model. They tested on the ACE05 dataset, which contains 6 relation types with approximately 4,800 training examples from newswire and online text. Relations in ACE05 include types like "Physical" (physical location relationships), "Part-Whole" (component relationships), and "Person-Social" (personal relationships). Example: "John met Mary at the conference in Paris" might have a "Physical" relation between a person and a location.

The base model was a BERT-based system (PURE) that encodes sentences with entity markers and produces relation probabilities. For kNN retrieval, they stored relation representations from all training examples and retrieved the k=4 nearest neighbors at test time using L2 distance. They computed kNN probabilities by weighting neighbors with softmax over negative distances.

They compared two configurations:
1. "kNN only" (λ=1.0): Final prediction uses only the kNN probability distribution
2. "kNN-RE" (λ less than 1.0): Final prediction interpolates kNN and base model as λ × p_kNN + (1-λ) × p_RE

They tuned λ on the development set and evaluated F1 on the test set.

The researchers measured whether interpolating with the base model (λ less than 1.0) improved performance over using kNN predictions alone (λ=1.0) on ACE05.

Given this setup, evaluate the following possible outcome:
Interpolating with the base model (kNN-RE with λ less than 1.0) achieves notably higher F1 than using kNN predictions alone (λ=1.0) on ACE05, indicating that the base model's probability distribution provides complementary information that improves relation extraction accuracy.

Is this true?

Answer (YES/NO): NO